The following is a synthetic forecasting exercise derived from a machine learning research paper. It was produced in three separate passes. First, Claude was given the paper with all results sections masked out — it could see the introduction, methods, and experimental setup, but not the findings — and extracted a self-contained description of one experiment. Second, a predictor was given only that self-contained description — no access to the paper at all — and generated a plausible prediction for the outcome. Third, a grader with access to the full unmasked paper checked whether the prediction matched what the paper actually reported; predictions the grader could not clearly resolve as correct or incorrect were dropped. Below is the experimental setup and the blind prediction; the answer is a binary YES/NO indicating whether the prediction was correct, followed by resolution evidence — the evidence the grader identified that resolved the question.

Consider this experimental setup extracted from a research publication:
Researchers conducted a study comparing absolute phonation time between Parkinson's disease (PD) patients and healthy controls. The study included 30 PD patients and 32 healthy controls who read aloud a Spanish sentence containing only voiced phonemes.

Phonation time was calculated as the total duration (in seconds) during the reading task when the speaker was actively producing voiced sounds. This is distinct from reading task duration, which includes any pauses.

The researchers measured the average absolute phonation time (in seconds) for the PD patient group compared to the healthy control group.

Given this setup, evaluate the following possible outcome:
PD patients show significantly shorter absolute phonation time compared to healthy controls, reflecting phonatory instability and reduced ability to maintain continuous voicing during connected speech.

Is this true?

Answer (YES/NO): NO